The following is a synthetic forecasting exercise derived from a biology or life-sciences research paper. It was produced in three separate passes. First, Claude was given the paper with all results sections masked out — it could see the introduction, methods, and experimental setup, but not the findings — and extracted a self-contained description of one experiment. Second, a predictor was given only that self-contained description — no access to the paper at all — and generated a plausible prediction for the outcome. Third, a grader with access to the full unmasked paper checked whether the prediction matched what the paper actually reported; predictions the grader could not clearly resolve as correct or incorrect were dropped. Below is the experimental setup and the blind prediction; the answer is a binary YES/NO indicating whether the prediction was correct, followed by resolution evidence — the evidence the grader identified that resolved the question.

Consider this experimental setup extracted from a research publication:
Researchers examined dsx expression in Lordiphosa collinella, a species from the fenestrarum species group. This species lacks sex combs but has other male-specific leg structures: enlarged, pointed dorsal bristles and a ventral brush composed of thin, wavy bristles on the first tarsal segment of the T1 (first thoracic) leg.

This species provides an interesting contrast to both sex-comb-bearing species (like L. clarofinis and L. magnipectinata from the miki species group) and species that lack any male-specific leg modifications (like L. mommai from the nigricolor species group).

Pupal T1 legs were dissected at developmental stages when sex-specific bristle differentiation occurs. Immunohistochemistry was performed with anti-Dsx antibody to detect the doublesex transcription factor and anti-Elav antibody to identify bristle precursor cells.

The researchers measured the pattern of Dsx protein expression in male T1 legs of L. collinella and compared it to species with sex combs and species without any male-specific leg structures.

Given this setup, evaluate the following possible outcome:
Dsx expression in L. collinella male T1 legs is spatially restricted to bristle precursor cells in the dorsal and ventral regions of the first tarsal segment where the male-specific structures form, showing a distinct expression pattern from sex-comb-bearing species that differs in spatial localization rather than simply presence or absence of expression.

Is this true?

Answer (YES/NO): NO